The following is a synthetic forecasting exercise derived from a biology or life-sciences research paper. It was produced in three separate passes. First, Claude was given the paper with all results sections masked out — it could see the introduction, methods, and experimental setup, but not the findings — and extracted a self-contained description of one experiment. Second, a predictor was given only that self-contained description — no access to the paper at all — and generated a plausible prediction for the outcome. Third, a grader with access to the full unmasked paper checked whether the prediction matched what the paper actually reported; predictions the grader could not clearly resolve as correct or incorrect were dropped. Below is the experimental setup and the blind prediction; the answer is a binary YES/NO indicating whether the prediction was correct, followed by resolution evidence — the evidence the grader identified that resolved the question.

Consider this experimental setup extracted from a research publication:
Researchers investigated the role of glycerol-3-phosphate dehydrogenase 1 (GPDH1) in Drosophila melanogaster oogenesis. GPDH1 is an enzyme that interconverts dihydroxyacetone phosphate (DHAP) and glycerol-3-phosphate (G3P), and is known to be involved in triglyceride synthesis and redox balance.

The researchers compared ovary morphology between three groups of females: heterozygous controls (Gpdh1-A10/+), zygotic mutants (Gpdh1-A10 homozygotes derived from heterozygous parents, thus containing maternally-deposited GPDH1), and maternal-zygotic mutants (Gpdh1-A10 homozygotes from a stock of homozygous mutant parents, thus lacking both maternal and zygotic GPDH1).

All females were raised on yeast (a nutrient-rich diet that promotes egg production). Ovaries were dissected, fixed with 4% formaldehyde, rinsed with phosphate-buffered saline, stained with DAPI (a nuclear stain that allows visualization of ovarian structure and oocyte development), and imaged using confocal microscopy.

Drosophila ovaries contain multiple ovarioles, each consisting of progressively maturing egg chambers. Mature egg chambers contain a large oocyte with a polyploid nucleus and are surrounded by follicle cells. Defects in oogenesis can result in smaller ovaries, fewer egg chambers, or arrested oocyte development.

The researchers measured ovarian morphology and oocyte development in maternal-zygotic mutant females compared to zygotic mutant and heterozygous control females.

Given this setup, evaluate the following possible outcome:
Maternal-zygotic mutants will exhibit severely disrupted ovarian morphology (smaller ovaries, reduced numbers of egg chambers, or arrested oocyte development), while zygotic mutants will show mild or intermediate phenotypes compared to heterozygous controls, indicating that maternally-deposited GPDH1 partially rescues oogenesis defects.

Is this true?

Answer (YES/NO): NO